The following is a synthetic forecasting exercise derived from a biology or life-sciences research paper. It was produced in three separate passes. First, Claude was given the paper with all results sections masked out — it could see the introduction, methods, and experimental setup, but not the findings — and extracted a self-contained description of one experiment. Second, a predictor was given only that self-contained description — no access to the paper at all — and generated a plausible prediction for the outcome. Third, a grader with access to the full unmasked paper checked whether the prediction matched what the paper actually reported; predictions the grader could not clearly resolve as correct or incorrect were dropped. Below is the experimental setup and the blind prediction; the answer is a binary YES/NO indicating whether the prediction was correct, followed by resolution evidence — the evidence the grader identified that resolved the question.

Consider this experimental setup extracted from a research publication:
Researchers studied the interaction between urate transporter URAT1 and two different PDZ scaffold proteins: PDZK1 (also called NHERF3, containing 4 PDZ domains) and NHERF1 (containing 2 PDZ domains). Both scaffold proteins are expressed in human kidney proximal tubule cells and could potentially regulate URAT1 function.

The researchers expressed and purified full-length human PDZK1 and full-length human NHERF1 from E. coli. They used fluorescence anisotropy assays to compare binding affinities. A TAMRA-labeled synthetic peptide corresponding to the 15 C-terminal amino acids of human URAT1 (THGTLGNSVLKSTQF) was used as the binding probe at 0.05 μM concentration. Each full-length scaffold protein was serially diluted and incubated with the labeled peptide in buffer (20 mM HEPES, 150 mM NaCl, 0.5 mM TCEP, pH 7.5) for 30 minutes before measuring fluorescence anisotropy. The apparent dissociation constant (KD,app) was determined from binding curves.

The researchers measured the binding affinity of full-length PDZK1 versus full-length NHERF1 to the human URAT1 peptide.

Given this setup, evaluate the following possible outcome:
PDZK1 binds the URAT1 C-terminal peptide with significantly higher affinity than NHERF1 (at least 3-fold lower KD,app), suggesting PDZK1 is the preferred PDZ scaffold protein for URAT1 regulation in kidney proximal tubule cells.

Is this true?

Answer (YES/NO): YES